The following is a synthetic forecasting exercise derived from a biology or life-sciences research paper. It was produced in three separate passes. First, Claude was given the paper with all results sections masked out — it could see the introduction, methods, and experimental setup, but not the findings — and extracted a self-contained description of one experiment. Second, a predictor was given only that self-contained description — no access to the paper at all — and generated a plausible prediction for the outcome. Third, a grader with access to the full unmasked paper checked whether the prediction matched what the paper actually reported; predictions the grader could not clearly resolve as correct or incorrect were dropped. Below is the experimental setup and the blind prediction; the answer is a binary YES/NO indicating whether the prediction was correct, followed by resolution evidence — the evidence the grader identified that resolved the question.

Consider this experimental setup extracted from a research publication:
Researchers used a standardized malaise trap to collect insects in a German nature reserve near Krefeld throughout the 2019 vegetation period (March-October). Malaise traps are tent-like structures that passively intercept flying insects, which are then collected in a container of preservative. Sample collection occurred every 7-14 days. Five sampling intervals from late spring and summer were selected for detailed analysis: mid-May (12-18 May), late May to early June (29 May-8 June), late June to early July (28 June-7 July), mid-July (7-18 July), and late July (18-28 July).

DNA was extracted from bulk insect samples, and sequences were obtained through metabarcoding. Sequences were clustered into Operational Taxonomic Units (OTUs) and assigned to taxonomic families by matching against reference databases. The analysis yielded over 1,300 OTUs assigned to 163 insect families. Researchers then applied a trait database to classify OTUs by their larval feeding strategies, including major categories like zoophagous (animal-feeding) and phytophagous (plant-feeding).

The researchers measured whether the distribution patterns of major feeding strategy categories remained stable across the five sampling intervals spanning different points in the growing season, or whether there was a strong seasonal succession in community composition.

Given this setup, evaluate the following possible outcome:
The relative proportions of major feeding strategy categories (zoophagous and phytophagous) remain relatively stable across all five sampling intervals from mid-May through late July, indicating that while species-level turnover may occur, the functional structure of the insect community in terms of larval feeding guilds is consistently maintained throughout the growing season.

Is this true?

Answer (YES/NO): YES